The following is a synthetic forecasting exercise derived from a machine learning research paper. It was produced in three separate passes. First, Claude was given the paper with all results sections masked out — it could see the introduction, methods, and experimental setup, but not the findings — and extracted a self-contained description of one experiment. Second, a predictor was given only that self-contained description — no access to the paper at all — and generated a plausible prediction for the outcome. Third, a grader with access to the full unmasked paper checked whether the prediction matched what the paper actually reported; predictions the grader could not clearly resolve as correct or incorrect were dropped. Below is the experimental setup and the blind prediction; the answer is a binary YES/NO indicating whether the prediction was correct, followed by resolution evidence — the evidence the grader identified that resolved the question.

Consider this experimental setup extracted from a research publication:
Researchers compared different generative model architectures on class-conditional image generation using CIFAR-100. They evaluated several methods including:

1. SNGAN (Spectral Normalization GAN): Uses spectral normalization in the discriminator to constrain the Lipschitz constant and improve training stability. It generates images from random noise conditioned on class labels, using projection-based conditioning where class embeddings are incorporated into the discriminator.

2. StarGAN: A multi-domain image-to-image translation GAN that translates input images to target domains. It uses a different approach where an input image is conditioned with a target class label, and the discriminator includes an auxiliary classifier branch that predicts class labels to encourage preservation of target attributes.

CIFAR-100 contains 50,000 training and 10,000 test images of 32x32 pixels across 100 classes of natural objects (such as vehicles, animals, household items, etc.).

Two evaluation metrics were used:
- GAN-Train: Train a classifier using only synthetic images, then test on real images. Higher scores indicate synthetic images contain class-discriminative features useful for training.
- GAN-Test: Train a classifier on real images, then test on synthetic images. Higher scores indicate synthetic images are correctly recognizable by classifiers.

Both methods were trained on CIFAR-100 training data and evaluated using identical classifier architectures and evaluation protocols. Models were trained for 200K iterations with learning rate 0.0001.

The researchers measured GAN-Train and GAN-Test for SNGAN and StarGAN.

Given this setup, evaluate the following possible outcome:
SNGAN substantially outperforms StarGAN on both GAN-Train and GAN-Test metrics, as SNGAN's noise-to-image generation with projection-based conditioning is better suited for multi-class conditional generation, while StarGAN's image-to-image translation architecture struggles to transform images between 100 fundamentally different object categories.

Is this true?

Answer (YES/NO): NO